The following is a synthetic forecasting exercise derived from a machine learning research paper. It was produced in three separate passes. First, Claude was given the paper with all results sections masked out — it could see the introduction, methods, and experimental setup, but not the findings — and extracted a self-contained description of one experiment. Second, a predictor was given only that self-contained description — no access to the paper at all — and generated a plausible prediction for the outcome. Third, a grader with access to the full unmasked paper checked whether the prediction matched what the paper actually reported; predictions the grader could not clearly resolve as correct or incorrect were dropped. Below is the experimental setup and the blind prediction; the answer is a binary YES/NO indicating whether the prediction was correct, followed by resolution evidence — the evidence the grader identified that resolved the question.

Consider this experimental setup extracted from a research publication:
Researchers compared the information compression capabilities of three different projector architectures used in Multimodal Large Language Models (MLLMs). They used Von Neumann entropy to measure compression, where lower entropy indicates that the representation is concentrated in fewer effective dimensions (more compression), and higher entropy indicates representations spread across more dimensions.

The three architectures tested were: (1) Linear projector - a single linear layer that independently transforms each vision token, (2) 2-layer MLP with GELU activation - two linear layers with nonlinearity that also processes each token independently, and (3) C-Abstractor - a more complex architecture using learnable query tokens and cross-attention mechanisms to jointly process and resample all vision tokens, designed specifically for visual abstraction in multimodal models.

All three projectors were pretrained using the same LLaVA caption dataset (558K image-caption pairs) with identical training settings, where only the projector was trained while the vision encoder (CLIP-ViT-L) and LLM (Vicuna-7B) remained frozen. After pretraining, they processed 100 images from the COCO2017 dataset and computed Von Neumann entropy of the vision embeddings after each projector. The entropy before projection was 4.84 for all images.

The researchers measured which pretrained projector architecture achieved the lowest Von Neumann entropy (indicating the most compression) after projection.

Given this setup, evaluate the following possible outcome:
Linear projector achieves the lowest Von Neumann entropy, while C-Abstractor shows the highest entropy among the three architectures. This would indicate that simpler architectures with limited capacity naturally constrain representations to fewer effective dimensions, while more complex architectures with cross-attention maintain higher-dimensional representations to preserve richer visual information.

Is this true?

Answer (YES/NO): NO